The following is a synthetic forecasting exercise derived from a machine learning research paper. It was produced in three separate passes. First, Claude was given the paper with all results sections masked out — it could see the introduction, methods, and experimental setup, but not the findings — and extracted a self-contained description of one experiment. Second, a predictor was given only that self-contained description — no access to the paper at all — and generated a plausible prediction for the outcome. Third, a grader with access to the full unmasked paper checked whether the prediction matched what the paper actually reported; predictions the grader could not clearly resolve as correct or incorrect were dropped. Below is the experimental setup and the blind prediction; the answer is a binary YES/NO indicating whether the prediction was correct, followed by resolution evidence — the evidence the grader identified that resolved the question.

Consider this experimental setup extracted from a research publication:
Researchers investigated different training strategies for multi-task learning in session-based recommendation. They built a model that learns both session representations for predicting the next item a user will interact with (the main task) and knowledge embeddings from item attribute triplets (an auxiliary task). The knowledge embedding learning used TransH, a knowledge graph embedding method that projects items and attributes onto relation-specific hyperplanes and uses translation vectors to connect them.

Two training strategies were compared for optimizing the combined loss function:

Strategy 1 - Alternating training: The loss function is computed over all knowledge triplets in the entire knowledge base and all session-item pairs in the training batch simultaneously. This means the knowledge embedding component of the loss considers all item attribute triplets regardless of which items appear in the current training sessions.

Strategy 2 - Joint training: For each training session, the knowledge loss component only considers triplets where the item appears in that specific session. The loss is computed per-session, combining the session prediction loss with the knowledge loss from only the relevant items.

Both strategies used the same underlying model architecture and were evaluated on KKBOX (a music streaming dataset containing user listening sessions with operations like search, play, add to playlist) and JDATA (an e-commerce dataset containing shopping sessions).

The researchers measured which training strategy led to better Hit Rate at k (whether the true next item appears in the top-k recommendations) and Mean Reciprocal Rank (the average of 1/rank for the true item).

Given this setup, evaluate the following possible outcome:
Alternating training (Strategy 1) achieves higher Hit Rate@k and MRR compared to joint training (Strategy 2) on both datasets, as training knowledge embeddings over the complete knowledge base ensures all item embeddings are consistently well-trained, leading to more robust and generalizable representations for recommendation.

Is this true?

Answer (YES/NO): YES